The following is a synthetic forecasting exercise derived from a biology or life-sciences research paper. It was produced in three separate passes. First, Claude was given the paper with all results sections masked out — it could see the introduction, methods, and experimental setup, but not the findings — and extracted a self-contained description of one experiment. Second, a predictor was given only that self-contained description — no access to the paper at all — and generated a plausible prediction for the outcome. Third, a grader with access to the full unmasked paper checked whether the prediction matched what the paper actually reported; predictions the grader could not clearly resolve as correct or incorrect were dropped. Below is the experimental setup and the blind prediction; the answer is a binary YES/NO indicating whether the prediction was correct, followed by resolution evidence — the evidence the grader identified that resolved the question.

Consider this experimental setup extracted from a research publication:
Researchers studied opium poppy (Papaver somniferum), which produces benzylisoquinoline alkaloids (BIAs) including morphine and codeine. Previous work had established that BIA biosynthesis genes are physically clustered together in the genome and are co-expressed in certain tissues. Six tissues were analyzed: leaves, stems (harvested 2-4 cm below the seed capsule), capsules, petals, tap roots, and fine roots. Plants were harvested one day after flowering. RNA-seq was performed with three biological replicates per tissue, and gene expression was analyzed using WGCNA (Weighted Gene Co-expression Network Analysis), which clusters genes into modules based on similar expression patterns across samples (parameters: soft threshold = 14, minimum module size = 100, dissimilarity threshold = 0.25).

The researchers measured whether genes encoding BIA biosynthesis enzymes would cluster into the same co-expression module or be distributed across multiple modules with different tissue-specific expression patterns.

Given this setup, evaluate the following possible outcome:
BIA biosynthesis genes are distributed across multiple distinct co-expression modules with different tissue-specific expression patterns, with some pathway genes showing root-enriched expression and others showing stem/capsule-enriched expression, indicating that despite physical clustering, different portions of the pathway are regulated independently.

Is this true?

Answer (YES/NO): NO